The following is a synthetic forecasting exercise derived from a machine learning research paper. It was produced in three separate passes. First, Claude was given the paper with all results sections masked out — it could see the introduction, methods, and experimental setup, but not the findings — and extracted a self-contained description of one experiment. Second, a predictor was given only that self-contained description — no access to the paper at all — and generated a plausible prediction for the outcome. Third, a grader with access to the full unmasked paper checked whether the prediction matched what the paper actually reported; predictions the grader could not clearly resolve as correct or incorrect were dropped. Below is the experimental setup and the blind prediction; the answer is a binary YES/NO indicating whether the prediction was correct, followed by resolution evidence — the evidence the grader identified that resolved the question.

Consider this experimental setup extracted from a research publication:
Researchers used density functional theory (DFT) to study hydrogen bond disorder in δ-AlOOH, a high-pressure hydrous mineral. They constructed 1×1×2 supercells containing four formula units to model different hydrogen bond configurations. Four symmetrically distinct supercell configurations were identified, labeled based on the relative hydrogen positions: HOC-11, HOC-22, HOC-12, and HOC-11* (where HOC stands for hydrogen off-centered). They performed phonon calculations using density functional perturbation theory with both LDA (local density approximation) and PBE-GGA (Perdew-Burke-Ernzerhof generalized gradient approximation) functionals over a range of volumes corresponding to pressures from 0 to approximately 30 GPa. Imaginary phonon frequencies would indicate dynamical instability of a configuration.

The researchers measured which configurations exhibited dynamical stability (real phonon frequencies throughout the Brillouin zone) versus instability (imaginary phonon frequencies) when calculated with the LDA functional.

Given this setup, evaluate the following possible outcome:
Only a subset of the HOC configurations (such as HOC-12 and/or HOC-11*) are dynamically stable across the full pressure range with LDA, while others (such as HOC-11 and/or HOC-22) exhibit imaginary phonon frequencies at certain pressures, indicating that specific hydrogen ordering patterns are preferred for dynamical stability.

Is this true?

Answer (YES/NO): NO